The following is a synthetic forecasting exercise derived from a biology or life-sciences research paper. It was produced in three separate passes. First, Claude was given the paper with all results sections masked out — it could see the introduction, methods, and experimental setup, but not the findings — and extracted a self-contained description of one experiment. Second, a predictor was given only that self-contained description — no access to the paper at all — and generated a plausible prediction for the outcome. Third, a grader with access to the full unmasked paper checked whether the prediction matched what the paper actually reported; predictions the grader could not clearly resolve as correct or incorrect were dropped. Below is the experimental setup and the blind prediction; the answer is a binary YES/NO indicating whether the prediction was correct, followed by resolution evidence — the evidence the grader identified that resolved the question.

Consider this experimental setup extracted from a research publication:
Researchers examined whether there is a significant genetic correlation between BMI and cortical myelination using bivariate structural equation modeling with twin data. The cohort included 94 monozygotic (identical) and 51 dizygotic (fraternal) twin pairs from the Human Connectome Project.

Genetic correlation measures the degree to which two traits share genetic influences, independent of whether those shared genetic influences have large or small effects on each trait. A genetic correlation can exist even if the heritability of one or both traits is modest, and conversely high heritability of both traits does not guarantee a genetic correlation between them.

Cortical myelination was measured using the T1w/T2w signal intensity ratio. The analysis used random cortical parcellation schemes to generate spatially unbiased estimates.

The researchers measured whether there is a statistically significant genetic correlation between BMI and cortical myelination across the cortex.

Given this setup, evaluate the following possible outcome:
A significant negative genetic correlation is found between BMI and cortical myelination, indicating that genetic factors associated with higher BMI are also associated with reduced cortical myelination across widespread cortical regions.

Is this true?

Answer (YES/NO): NO